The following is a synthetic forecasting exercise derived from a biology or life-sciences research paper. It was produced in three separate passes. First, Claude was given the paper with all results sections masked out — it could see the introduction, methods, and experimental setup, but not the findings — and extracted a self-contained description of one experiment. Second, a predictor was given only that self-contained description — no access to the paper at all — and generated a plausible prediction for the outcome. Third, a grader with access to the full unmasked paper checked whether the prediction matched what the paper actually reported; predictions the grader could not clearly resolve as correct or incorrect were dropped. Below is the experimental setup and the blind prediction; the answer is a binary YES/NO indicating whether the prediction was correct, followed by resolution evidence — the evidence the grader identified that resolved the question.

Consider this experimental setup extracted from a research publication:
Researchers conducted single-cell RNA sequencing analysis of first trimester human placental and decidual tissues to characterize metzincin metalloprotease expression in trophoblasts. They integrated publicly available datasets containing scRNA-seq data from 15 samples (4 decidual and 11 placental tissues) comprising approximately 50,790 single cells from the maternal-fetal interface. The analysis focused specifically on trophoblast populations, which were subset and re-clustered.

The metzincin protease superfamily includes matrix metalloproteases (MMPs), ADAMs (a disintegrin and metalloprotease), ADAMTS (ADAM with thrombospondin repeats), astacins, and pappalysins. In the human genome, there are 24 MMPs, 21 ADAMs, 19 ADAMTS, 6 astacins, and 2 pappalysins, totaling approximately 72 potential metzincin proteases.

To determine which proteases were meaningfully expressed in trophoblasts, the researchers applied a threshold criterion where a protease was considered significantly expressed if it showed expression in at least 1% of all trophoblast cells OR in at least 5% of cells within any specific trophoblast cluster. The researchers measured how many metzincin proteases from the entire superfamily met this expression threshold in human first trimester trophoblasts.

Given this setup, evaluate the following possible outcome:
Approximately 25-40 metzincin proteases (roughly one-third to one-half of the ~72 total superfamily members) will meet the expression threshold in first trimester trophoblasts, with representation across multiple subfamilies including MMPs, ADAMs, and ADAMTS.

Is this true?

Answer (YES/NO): NO